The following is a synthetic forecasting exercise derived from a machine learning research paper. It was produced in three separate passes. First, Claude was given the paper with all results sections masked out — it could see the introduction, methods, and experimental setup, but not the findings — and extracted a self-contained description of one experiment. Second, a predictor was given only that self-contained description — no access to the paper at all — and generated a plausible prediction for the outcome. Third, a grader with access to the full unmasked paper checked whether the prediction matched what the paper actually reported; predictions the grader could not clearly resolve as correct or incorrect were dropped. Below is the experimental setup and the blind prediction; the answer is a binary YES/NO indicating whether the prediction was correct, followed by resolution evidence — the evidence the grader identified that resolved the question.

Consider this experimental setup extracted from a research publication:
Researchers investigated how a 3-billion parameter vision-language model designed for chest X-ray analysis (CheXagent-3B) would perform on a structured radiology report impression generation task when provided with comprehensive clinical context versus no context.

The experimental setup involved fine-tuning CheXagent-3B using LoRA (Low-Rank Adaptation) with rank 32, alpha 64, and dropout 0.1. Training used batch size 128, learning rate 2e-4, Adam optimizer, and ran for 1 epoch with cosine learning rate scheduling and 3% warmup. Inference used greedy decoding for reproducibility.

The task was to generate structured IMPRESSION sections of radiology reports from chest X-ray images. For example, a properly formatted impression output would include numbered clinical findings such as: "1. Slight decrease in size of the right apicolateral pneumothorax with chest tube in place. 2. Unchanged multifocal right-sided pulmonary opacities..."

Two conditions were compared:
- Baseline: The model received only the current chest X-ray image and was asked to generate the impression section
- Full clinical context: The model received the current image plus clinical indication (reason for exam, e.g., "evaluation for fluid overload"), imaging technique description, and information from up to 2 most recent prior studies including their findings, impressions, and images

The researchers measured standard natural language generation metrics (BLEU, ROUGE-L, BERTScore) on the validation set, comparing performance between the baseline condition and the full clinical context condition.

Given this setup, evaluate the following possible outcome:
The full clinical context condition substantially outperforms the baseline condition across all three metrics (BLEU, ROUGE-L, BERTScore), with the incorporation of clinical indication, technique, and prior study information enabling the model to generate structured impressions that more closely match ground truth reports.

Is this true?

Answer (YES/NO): NO